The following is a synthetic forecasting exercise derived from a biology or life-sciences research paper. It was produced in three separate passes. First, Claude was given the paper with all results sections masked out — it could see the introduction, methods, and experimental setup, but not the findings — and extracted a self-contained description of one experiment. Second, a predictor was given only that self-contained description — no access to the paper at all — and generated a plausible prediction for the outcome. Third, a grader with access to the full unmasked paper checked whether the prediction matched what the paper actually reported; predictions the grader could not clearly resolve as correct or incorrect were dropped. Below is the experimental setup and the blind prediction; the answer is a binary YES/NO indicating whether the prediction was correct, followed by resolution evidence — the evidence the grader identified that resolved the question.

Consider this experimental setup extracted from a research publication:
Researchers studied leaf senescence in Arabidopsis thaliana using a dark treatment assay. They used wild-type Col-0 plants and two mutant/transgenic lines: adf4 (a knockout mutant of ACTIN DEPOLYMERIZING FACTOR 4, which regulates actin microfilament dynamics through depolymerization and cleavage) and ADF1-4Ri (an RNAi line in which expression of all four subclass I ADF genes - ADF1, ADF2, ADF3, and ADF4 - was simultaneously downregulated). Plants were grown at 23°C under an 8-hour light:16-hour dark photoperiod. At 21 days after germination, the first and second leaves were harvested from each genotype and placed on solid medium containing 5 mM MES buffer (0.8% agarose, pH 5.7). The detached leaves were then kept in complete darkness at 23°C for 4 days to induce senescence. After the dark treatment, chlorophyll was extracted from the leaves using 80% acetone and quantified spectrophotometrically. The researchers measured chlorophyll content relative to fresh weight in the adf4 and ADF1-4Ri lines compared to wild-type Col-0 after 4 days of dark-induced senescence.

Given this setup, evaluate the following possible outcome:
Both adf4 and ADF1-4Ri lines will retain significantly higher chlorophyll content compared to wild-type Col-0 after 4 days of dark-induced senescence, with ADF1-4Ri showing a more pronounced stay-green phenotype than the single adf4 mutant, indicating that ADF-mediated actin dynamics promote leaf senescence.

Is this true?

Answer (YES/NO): NO